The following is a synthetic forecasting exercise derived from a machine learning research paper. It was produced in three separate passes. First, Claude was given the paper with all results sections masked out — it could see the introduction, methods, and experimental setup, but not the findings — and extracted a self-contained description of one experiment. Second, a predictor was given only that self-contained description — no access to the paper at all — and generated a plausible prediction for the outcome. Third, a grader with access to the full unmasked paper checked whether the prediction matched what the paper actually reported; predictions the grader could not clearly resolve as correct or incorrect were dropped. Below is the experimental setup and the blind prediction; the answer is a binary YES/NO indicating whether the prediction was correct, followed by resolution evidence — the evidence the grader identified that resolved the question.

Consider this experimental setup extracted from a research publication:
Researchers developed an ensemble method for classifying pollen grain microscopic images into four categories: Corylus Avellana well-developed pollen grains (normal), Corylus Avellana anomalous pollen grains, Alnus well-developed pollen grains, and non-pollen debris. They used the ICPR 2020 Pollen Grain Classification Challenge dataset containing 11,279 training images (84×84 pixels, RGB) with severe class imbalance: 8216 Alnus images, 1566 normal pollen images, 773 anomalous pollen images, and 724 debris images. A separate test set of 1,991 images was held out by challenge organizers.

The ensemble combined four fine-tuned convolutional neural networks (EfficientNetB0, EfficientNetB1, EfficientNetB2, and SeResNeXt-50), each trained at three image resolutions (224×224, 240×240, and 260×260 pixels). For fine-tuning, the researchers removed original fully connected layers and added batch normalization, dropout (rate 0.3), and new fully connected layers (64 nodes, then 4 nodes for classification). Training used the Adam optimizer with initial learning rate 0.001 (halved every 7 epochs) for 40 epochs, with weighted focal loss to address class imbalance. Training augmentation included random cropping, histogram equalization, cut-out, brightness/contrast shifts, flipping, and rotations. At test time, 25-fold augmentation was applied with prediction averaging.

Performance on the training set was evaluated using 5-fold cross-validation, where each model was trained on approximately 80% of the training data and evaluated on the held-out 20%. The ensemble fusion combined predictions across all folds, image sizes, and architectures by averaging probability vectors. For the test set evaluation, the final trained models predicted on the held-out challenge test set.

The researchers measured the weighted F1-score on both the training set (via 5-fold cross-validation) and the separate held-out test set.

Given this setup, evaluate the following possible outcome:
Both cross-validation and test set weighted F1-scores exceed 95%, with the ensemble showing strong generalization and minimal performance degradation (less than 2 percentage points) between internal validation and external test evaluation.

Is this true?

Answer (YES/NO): NO